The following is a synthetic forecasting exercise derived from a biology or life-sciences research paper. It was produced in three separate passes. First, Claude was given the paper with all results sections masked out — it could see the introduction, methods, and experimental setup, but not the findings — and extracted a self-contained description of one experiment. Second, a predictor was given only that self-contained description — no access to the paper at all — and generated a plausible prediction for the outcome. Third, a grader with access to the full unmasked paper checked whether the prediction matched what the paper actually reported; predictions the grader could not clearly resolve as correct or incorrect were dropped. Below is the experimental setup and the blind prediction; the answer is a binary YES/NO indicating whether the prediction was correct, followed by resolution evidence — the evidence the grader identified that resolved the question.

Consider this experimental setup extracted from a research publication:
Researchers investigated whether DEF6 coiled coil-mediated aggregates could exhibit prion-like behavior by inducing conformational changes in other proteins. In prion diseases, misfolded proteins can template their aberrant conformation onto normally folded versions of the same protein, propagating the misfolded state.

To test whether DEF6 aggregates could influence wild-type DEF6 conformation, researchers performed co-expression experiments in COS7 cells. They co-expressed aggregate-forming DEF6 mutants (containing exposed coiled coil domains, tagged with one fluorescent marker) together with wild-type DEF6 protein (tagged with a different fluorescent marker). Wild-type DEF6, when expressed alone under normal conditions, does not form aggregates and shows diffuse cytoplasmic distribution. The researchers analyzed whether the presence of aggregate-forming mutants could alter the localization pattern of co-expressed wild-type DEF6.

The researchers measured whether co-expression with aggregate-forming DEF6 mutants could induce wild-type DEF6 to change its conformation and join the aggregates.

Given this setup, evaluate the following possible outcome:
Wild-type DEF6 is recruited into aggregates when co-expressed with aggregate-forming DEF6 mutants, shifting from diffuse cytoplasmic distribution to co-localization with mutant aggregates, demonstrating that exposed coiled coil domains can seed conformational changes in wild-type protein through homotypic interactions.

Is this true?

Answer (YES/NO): YES